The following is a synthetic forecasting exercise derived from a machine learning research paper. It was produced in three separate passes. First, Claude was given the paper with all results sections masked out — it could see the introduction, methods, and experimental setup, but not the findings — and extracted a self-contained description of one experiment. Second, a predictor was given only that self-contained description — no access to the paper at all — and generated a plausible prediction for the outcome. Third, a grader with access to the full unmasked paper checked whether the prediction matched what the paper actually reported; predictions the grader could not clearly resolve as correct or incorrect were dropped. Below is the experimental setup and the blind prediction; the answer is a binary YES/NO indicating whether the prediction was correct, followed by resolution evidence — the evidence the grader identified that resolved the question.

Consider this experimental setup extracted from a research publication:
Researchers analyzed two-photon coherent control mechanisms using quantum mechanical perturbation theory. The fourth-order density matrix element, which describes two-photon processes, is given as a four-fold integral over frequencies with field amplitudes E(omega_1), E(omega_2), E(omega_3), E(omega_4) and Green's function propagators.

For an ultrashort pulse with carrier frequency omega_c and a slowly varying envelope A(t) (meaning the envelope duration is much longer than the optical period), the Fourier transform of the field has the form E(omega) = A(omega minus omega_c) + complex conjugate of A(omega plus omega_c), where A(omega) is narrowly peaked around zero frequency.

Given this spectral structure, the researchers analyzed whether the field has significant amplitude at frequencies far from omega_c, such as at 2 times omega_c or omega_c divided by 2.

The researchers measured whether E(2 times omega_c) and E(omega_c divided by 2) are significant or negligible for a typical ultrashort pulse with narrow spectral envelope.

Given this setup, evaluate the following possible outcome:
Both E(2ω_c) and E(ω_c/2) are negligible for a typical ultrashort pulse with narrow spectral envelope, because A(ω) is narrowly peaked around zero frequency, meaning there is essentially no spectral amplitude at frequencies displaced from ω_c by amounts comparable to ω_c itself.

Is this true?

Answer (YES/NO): YES